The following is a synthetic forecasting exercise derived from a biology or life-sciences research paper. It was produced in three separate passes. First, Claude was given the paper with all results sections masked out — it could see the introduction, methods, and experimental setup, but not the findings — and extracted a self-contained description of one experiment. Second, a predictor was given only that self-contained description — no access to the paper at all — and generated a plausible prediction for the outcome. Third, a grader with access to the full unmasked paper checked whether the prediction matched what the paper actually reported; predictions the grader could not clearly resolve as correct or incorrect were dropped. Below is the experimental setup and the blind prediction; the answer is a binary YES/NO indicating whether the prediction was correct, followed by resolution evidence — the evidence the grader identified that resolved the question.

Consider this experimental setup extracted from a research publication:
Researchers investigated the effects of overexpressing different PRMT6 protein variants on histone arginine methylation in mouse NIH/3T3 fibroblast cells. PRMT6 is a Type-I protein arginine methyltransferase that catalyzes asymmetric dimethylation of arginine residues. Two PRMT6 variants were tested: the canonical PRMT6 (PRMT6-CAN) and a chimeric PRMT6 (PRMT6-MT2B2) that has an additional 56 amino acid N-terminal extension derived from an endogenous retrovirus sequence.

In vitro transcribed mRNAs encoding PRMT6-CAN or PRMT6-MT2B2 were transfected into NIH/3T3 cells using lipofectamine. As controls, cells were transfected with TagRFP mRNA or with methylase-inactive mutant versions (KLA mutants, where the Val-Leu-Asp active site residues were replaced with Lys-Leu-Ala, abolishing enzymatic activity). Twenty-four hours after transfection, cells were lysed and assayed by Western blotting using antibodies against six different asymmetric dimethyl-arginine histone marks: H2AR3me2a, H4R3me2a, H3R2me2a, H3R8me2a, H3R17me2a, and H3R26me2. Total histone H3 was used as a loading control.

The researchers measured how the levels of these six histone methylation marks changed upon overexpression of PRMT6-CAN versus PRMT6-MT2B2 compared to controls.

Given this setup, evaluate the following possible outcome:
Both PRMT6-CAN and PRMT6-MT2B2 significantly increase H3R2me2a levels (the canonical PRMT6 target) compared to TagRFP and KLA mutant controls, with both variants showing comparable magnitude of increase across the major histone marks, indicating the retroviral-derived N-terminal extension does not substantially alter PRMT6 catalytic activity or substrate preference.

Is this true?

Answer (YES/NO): NO